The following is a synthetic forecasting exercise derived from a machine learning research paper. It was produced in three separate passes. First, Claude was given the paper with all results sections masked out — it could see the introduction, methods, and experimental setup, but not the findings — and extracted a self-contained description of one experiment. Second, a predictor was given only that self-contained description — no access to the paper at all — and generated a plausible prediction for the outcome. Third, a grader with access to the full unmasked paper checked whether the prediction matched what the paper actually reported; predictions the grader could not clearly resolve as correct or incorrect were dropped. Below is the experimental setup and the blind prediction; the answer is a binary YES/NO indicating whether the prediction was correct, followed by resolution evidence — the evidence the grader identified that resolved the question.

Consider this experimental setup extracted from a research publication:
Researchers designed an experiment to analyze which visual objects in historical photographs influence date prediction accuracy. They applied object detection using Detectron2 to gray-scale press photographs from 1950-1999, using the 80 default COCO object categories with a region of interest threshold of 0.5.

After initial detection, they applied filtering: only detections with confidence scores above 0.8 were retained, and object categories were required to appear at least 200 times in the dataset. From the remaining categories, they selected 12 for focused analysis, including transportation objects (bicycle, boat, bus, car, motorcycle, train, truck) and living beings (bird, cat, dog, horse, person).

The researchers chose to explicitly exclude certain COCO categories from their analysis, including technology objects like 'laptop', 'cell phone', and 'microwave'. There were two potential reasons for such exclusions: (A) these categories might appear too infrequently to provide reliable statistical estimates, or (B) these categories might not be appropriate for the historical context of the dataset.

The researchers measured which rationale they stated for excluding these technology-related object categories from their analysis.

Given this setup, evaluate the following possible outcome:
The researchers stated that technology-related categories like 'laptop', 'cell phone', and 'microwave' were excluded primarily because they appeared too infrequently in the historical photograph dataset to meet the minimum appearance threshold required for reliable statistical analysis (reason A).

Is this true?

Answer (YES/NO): NO